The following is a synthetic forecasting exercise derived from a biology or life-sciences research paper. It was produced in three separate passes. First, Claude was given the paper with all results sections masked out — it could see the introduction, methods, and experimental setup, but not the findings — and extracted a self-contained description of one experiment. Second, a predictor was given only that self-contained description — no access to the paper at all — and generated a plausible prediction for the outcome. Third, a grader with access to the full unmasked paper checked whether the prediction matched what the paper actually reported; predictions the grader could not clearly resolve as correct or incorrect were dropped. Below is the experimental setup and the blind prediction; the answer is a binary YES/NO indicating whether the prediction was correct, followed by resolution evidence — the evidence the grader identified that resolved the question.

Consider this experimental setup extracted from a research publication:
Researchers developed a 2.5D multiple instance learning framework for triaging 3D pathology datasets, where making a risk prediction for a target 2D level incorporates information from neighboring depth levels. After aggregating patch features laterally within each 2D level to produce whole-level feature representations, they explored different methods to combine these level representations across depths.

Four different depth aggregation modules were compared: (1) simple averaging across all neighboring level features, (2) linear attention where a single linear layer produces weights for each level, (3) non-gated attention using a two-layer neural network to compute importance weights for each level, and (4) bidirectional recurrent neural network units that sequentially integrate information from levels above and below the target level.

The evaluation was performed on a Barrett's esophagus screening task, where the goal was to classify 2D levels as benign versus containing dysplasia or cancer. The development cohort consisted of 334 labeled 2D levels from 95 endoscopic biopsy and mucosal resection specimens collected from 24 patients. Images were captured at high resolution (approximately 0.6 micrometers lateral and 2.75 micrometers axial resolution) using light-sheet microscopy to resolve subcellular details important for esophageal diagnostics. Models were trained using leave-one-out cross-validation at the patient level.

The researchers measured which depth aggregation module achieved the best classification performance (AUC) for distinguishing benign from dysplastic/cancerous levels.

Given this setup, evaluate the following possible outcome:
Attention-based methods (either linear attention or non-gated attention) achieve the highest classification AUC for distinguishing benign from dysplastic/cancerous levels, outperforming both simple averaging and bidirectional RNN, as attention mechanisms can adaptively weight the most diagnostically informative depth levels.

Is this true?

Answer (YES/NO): YES